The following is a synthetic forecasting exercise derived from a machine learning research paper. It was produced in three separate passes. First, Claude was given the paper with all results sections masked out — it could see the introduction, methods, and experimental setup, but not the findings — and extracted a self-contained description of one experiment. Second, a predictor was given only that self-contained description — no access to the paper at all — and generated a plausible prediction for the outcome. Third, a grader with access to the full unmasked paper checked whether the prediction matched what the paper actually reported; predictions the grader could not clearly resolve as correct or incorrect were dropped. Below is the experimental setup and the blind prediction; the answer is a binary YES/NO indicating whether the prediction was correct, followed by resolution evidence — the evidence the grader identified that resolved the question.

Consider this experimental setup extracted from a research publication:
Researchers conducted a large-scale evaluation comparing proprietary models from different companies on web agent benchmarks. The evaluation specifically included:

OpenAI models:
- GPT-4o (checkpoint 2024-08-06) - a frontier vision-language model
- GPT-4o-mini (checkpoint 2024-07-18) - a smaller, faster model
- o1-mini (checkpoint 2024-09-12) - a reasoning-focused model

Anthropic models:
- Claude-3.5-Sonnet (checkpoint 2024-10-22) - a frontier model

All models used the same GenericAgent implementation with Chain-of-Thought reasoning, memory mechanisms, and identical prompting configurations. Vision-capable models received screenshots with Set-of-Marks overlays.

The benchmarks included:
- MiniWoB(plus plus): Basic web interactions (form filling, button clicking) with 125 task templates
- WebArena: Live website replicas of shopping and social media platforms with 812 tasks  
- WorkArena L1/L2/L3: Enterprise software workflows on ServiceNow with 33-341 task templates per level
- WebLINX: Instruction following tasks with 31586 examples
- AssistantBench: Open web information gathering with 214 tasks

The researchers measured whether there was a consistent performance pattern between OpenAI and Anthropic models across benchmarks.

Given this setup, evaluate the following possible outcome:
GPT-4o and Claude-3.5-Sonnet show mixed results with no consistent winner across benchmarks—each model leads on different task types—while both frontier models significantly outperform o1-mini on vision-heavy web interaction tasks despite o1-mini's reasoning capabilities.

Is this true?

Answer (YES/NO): NO